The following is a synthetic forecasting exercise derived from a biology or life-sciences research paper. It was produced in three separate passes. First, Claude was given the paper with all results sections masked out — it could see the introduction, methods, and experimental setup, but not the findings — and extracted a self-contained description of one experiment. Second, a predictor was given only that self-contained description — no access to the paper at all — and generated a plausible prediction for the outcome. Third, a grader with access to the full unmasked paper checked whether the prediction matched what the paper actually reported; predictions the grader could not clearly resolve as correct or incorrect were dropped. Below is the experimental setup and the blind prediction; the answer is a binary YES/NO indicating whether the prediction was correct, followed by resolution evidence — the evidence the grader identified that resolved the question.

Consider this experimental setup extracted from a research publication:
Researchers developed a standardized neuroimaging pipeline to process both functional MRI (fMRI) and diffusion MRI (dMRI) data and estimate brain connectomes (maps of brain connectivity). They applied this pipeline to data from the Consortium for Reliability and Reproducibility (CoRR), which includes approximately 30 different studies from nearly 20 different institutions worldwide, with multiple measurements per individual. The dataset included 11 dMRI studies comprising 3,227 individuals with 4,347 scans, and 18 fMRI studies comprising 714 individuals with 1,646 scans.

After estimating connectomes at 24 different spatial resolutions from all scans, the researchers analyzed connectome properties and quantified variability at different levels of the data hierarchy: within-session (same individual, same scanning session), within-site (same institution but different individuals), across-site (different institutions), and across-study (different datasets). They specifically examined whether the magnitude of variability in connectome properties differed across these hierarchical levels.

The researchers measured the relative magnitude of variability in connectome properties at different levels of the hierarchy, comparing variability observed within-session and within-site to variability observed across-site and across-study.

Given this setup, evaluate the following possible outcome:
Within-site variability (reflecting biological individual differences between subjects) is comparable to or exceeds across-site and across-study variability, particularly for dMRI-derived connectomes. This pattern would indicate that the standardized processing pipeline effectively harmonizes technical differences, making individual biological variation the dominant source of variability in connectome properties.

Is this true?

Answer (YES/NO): NO